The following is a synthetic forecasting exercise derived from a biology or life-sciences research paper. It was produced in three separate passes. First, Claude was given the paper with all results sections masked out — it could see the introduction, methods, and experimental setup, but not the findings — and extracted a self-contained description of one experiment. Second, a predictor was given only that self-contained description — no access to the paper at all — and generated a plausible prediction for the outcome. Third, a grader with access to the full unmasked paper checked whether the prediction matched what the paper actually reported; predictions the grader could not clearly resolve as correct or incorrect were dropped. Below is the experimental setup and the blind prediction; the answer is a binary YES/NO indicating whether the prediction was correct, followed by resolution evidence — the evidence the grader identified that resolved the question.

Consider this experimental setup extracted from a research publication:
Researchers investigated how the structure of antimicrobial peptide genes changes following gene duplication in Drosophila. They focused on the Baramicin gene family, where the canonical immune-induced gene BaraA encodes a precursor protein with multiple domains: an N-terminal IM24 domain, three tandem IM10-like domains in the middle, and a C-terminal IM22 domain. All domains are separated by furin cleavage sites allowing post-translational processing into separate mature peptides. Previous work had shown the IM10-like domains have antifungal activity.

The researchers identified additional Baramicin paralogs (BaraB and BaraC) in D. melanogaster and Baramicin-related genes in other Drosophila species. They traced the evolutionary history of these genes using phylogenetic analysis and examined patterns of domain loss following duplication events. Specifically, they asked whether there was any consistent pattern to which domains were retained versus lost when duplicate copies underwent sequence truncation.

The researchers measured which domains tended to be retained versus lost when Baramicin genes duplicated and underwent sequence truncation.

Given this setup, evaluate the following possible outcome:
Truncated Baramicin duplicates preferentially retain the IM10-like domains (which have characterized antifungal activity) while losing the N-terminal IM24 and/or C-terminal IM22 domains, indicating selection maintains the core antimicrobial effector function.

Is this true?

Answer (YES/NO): NO